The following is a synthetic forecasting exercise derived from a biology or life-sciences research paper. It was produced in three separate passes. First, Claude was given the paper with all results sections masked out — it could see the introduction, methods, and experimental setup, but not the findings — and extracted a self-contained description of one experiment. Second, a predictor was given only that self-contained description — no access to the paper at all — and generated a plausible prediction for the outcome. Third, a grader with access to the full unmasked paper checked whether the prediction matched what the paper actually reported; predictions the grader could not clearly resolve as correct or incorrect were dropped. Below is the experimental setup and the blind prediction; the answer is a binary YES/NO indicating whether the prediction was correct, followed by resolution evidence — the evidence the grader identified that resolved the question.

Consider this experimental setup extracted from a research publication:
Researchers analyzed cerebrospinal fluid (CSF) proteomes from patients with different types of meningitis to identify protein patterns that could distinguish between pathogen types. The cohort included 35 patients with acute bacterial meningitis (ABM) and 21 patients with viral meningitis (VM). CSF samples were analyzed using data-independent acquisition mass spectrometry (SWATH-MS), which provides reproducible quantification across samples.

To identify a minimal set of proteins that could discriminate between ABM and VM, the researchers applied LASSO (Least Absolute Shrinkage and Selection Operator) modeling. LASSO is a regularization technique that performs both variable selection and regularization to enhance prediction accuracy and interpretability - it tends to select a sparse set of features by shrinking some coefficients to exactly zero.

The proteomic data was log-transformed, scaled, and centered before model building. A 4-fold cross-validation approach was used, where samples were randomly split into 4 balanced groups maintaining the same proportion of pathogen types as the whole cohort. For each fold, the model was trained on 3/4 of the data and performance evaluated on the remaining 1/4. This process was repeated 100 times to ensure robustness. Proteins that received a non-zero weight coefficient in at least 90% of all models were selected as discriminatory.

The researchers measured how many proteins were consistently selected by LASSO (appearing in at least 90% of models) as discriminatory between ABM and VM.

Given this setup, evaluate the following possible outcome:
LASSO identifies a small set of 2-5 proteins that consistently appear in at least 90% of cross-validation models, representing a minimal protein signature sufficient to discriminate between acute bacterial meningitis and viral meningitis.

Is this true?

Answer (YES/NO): NO